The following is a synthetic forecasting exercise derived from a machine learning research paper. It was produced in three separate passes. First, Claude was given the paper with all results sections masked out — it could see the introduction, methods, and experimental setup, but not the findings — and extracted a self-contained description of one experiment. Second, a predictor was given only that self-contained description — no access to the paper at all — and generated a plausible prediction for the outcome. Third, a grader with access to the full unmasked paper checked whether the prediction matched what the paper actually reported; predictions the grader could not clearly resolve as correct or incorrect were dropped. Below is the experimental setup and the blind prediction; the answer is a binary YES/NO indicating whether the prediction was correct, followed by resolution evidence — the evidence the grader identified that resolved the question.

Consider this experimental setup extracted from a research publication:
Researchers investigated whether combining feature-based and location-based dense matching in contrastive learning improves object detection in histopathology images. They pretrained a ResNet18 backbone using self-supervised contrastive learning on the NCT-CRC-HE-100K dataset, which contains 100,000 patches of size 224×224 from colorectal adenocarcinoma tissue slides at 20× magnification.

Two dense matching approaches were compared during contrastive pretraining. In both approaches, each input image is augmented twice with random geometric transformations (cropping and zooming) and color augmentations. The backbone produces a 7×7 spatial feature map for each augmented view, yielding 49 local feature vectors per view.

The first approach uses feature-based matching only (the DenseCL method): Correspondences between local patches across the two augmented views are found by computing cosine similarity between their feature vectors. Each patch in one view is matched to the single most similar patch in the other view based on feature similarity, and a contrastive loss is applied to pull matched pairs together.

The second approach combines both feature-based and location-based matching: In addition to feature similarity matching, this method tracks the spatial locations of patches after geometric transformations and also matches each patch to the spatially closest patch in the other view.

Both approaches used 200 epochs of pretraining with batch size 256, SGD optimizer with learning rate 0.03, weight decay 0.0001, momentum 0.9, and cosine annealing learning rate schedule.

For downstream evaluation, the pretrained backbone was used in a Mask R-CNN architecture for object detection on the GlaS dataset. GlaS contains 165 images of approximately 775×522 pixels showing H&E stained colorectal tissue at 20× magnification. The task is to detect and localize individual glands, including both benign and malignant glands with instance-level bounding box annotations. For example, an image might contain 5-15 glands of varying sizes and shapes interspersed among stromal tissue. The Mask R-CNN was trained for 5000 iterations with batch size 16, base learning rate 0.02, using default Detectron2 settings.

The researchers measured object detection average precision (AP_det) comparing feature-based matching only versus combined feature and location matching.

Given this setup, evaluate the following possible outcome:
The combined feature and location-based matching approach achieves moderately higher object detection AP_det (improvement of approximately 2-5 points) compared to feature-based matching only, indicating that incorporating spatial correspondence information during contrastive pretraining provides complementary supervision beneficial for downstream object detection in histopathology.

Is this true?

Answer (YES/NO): NO